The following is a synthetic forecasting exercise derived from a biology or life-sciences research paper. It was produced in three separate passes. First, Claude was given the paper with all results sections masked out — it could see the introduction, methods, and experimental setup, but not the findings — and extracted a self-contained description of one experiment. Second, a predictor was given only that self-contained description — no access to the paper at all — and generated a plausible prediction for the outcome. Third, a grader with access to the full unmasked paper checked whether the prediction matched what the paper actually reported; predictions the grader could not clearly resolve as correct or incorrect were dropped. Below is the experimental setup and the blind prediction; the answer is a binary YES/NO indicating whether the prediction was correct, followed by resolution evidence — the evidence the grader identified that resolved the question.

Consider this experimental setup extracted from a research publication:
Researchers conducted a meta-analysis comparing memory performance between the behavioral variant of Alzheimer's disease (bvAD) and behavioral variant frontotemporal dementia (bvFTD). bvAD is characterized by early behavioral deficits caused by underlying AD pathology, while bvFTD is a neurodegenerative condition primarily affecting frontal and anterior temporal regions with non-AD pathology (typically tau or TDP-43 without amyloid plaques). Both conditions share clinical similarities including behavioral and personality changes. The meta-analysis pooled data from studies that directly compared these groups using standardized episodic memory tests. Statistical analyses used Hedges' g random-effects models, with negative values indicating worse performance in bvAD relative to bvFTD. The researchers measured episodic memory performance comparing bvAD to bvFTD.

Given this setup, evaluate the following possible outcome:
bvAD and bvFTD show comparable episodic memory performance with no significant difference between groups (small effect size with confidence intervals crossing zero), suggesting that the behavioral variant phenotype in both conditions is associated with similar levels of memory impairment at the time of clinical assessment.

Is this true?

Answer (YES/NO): NO